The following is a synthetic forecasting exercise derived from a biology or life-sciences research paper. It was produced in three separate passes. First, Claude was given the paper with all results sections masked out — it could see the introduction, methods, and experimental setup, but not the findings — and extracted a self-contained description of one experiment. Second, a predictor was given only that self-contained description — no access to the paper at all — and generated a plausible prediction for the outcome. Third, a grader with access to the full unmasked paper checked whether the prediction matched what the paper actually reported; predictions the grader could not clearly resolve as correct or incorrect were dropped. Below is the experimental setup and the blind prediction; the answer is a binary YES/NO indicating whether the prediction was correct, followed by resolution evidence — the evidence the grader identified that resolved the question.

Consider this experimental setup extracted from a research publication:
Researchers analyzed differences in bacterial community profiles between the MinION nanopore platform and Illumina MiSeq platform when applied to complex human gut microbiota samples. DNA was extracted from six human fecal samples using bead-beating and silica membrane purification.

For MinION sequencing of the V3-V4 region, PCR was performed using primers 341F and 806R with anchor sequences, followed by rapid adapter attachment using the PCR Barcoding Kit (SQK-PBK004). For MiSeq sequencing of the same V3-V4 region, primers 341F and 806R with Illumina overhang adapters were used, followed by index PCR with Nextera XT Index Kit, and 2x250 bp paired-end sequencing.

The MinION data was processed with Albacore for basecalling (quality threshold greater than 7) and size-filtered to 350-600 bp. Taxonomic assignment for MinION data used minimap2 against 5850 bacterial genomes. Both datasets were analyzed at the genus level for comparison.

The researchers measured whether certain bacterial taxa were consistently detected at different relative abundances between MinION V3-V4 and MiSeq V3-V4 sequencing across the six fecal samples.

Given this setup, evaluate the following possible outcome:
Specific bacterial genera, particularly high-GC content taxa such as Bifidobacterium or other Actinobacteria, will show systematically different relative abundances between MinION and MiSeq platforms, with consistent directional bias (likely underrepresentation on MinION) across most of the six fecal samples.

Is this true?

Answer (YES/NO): NO